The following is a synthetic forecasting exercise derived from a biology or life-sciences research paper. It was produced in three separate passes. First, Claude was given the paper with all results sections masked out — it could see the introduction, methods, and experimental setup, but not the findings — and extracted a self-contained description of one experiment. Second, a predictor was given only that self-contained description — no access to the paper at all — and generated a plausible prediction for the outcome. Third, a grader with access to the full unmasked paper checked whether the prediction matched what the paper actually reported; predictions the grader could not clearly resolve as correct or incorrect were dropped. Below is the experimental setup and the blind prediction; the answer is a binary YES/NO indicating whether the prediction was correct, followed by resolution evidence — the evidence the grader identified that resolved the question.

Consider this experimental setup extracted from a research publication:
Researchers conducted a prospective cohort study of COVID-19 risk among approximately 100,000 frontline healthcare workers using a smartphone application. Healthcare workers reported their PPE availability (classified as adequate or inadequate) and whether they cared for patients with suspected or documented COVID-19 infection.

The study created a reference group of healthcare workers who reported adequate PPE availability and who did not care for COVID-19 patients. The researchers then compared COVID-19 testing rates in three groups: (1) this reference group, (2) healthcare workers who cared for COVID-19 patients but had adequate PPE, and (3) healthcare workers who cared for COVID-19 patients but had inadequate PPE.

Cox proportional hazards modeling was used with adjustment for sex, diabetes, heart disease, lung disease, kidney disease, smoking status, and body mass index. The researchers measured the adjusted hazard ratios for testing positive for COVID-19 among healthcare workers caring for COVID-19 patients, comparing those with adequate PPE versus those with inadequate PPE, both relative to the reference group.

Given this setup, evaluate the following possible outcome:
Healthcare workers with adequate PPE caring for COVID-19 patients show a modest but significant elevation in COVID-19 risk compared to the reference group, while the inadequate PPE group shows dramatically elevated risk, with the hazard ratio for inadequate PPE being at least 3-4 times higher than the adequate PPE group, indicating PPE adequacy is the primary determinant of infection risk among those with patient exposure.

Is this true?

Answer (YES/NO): NO